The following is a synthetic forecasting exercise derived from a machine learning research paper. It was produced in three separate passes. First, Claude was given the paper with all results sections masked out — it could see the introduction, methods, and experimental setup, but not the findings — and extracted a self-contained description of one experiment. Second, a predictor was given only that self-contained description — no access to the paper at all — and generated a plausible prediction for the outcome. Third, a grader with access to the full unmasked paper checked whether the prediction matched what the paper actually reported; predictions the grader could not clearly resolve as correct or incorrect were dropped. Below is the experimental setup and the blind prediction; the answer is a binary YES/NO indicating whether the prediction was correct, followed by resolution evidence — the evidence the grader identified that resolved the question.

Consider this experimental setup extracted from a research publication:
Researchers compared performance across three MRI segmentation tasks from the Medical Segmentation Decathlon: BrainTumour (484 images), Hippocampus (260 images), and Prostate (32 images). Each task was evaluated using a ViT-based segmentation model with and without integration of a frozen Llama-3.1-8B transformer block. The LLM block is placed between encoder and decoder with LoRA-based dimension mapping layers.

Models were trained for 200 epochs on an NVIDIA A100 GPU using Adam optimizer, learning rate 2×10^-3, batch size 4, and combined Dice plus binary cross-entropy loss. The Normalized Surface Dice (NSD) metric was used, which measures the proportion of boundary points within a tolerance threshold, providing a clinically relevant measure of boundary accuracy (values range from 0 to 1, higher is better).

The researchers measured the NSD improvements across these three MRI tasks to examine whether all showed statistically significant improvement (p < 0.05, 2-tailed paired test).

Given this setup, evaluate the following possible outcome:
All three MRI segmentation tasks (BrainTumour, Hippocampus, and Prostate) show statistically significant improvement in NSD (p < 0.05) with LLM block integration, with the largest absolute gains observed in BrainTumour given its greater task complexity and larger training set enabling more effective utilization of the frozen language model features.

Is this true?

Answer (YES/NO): NO